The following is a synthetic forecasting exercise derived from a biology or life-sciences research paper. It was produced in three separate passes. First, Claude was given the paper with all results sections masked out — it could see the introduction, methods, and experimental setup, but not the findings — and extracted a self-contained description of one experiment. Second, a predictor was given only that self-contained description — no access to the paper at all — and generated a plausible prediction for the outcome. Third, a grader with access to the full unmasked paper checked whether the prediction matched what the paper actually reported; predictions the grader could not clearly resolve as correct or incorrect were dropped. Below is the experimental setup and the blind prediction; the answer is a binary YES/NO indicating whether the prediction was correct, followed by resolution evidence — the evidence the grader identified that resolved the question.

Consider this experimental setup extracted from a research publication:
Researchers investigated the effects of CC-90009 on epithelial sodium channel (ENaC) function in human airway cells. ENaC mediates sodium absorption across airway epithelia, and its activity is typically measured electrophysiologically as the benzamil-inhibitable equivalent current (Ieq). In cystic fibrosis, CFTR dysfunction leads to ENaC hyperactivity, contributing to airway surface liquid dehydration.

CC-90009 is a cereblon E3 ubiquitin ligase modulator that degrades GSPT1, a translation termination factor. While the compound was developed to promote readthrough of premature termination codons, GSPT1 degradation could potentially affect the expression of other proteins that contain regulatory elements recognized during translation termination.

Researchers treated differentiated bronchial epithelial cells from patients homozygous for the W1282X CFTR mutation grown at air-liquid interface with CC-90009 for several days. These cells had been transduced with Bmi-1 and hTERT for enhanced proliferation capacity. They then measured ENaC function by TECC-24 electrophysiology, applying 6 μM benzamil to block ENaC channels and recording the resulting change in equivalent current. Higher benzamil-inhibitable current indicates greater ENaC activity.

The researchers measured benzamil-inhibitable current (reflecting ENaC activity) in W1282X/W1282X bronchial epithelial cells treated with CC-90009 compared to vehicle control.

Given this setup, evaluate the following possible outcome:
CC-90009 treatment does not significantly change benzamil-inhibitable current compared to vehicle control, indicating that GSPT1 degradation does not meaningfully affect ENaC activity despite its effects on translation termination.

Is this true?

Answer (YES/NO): NO